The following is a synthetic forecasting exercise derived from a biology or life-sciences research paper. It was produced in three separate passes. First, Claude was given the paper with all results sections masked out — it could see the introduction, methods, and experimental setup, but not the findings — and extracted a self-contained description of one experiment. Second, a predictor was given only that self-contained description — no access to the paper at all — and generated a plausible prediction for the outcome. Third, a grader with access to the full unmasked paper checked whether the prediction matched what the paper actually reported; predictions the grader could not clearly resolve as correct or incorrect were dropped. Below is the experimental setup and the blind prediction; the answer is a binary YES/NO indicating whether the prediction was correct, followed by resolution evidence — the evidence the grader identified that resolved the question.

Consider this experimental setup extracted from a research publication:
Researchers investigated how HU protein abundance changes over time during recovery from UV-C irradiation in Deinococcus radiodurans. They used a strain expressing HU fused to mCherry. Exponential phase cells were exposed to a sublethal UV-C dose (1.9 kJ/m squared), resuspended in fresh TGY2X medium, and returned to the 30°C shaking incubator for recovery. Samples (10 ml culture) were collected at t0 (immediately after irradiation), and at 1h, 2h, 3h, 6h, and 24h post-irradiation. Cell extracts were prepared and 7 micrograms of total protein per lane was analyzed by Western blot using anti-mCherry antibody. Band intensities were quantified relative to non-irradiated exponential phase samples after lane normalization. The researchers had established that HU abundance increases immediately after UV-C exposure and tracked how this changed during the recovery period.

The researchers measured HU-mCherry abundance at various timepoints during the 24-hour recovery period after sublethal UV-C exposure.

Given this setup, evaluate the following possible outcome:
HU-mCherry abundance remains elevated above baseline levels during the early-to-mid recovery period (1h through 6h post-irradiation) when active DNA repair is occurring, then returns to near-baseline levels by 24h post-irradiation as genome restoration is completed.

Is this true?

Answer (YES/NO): NO